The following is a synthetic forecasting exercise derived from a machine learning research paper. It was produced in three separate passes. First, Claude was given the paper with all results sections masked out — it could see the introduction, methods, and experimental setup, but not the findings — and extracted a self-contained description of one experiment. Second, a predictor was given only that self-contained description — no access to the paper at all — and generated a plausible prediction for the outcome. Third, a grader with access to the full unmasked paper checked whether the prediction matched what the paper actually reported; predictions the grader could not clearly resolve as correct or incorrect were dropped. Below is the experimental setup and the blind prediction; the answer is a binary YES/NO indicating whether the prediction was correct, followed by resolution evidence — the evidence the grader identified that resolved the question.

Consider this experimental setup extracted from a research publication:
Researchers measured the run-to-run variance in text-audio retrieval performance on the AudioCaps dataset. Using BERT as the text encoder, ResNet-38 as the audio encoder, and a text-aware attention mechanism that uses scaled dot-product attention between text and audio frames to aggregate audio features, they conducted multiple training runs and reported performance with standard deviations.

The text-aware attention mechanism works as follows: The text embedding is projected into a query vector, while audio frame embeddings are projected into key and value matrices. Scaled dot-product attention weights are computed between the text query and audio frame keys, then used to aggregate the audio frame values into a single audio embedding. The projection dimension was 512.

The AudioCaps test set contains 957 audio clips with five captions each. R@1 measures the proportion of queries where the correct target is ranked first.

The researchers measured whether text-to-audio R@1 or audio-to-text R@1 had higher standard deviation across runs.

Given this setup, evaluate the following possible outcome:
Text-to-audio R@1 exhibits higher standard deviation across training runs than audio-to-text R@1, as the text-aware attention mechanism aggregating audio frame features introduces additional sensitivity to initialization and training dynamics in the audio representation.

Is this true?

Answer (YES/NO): NO